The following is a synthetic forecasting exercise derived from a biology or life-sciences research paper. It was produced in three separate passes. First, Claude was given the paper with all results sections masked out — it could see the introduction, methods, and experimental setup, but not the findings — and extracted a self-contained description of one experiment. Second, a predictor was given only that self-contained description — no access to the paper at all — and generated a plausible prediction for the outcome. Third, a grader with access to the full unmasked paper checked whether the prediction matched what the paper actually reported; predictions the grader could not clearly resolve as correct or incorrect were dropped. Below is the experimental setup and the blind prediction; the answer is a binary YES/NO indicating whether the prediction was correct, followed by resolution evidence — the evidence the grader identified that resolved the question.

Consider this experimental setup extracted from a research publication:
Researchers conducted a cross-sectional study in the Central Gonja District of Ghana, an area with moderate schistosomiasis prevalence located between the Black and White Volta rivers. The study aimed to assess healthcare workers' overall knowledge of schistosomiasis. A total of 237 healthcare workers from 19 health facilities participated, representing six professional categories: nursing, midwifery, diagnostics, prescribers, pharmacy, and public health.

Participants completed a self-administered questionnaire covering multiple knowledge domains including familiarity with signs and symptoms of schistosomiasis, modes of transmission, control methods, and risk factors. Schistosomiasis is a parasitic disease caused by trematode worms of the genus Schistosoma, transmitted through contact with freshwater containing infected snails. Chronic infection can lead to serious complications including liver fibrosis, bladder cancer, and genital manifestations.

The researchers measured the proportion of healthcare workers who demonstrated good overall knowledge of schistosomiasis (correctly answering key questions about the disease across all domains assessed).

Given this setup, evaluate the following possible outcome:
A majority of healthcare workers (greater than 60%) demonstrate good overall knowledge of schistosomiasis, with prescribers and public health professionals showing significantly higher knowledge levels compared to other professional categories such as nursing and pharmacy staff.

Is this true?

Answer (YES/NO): NO